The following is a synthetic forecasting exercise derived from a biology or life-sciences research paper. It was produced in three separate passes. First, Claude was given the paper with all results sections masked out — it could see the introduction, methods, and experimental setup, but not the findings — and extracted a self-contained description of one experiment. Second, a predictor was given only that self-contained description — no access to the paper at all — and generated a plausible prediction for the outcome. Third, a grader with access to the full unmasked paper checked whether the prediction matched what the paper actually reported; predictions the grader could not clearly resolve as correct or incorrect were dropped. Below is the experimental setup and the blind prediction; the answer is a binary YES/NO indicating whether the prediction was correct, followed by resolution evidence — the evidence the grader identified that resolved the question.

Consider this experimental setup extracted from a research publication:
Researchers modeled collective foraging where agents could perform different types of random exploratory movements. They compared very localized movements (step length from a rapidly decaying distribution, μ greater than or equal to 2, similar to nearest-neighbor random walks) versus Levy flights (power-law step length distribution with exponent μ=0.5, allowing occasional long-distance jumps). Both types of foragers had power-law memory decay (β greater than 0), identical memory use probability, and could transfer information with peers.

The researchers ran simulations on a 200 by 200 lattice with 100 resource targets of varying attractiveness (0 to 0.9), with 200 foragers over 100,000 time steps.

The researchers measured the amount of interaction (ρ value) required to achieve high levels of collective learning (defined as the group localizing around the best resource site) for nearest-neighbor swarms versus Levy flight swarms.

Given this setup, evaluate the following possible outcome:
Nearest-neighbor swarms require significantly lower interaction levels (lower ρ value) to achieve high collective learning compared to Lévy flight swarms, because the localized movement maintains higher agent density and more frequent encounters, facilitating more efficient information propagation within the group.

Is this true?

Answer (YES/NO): NO